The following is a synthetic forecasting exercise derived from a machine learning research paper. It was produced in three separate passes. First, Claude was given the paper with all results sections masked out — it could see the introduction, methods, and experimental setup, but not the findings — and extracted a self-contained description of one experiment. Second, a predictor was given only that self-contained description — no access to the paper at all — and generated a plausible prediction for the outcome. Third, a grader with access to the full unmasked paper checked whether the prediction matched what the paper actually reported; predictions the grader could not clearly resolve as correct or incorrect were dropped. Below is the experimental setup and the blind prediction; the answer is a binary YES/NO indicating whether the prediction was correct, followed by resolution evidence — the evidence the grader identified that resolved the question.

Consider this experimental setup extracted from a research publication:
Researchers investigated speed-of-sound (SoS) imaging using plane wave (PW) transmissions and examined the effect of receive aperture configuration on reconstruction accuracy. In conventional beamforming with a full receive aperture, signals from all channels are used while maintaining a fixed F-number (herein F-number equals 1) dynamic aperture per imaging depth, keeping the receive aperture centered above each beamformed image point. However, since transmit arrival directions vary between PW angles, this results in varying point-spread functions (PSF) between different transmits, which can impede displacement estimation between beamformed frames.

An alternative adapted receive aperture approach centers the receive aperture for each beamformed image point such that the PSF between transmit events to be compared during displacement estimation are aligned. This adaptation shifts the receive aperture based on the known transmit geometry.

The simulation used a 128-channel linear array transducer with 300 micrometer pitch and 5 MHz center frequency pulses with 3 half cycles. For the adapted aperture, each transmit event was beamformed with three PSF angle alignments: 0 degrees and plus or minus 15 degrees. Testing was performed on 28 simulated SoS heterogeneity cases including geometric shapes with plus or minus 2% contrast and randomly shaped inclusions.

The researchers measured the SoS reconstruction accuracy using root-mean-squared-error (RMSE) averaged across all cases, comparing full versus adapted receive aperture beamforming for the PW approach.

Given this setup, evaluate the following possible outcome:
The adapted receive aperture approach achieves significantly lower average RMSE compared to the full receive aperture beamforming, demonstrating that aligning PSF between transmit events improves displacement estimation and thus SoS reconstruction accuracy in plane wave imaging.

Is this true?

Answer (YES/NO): NO